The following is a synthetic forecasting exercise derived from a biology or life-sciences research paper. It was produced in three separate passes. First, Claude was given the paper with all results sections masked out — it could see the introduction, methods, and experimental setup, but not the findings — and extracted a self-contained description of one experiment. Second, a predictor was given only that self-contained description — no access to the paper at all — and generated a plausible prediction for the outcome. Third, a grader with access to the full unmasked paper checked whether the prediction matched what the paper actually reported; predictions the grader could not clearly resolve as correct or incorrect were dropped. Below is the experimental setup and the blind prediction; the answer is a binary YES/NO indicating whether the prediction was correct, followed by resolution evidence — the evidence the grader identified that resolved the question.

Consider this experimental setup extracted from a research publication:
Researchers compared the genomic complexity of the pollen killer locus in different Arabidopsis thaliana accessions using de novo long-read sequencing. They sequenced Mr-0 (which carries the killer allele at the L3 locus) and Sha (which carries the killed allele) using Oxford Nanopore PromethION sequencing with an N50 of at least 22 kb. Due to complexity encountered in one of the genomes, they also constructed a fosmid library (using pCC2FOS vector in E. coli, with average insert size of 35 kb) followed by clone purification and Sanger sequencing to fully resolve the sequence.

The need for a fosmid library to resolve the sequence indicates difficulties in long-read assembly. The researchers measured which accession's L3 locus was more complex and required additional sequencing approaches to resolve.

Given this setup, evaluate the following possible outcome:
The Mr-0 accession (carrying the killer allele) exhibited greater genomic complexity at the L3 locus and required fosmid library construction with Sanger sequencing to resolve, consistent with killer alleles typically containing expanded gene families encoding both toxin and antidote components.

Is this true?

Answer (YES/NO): YES